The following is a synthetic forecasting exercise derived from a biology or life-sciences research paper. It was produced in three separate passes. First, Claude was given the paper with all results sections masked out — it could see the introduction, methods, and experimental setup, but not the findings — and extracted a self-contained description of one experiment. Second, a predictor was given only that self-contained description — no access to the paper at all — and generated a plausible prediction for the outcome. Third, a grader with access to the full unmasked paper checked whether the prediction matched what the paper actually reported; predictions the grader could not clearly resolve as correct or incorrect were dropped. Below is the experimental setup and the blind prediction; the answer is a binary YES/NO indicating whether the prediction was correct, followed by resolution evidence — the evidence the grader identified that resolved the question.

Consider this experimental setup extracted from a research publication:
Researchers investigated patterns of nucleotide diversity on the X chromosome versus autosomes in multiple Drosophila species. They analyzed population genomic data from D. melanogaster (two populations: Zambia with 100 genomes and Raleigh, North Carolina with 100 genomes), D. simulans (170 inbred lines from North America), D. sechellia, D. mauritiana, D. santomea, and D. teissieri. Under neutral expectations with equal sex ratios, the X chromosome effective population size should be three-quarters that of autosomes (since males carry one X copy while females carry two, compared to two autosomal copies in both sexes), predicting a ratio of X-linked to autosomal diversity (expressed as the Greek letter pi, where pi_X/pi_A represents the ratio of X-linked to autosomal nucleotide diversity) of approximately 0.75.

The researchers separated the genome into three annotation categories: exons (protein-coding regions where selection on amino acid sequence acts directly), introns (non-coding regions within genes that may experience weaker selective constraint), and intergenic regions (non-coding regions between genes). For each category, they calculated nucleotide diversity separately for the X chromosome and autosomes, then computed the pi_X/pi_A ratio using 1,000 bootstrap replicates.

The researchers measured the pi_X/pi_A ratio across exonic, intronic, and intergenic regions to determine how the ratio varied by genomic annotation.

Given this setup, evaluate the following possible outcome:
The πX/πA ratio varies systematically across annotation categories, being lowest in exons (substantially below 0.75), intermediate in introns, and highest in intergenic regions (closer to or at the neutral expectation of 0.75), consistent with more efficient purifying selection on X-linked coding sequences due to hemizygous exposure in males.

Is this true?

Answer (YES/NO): NO